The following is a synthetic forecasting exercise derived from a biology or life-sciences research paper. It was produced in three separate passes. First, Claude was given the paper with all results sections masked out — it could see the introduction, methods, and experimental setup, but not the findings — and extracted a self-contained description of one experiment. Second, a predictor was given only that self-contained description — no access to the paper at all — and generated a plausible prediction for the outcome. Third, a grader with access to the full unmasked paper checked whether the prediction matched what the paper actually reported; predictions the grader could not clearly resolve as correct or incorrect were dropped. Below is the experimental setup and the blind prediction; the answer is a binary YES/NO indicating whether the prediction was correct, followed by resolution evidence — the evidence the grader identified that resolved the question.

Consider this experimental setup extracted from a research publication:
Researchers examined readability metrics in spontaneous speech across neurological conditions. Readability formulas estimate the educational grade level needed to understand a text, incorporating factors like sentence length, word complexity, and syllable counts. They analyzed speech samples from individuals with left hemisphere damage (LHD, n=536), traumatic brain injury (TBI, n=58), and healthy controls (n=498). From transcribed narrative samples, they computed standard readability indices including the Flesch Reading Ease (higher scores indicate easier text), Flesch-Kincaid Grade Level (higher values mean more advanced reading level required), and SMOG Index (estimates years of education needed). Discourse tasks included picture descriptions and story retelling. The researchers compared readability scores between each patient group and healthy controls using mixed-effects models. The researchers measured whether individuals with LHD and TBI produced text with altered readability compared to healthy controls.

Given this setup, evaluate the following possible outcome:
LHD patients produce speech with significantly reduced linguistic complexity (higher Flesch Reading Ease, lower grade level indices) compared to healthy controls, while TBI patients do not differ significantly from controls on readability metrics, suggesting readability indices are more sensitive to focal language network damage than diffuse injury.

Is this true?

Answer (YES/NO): NO